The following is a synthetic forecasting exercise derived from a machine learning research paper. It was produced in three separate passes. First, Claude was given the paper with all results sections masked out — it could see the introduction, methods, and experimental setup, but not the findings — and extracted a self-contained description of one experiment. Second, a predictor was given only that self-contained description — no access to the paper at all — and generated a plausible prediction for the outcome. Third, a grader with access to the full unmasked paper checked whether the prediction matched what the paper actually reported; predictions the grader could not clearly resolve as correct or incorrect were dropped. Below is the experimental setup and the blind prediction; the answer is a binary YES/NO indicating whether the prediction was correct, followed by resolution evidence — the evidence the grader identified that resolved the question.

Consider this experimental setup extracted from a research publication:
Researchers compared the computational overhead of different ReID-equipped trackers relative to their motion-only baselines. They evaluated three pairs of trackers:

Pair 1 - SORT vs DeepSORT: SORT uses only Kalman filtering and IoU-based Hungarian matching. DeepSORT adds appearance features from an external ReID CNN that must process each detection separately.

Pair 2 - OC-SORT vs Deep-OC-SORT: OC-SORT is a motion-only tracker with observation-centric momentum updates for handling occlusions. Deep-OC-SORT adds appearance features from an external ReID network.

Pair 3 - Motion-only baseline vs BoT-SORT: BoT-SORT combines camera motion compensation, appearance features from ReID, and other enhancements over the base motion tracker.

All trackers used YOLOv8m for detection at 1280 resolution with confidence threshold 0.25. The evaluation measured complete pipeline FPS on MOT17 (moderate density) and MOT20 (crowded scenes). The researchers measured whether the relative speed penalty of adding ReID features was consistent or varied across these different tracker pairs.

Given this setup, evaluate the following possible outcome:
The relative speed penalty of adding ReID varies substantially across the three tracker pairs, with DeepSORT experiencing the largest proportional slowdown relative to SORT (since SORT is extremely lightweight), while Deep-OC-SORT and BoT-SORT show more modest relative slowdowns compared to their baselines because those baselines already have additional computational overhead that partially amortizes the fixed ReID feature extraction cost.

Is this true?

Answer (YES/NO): NO